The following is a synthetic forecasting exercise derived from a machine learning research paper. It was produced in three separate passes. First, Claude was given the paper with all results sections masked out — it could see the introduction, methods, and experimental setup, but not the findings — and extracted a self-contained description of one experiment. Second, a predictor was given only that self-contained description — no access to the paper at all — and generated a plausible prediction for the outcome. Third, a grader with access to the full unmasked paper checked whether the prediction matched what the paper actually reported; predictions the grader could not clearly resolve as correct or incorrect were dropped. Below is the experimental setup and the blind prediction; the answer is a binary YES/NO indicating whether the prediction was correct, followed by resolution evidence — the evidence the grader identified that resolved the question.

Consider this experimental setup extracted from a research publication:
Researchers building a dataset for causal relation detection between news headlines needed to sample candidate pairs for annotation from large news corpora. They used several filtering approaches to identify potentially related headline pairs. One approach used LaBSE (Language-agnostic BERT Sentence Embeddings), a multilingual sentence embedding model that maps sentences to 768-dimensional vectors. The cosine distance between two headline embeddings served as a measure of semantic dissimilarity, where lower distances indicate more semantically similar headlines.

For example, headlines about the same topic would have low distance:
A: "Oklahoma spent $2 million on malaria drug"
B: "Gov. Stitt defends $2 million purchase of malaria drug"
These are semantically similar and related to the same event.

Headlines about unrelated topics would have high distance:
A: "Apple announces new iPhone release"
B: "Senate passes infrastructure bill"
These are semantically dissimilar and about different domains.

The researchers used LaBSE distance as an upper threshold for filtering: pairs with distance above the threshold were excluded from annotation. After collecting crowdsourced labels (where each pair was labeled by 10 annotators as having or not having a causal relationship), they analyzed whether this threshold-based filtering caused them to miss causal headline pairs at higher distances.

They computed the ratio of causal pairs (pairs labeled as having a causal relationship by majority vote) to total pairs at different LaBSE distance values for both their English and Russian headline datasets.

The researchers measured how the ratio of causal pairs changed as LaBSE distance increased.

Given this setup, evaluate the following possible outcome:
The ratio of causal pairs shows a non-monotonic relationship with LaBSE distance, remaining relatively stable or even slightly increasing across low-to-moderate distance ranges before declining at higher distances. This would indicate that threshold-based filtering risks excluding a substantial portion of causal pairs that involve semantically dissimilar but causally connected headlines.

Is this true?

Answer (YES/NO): NO